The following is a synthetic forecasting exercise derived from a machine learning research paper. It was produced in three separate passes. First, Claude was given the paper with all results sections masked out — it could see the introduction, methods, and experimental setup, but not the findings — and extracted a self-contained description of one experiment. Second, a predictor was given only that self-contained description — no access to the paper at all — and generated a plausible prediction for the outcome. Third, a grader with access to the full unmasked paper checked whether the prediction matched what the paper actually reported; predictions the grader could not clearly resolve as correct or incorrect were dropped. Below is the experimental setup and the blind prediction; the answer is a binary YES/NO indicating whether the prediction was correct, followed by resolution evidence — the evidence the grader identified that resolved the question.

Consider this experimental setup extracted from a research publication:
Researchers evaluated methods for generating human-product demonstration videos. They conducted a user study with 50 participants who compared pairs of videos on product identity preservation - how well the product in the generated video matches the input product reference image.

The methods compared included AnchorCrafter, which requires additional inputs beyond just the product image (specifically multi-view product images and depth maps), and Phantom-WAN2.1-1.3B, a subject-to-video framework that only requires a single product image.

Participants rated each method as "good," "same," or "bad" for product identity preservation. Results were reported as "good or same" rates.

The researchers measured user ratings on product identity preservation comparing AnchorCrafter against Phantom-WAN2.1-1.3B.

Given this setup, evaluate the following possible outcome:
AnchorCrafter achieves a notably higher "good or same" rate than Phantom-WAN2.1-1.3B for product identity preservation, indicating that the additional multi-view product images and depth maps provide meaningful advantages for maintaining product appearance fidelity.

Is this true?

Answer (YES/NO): YES